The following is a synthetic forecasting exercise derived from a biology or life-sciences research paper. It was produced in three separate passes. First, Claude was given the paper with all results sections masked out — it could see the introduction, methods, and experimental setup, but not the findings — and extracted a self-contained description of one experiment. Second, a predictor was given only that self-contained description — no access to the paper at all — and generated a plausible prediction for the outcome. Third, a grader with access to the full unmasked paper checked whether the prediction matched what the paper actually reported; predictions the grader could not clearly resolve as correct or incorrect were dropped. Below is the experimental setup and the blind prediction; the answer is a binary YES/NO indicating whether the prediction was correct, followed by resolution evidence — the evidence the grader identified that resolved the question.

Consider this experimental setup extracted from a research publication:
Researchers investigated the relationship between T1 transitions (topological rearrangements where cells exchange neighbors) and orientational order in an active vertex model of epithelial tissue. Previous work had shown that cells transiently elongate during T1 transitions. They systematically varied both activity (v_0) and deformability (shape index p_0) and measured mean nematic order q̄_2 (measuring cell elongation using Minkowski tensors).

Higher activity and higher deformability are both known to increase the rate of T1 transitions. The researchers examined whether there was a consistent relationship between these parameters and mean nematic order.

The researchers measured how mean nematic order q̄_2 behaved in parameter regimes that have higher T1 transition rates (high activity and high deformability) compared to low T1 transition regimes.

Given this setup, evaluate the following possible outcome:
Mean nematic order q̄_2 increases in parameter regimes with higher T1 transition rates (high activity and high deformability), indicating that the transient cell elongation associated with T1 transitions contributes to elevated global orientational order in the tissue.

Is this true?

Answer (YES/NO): YES